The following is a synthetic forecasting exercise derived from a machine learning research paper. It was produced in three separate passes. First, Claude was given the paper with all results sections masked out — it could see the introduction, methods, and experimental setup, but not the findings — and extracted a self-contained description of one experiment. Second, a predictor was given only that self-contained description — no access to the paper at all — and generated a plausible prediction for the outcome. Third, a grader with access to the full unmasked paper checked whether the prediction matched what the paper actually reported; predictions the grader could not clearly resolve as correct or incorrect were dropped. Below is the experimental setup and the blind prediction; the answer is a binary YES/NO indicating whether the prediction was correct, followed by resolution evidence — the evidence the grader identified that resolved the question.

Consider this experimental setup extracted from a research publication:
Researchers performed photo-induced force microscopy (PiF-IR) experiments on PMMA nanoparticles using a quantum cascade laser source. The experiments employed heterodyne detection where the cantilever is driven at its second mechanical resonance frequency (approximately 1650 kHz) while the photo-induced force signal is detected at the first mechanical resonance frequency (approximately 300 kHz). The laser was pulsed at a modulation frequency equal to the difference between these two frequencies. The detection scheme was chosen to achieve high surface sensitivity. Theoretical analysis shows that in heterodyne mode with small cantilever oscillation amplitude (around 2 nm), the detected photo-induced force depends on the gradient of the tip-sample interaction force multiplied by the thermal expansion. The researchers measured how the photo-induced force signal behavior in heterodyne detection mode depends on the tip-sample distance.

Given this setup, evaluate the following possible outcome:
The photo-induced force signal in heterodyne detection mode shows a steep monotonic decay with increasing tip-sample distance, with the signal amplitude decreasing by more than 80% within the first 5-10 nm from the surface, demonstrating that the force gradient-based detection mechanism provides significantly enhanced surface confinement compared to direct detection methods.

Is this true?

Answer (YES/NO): NO